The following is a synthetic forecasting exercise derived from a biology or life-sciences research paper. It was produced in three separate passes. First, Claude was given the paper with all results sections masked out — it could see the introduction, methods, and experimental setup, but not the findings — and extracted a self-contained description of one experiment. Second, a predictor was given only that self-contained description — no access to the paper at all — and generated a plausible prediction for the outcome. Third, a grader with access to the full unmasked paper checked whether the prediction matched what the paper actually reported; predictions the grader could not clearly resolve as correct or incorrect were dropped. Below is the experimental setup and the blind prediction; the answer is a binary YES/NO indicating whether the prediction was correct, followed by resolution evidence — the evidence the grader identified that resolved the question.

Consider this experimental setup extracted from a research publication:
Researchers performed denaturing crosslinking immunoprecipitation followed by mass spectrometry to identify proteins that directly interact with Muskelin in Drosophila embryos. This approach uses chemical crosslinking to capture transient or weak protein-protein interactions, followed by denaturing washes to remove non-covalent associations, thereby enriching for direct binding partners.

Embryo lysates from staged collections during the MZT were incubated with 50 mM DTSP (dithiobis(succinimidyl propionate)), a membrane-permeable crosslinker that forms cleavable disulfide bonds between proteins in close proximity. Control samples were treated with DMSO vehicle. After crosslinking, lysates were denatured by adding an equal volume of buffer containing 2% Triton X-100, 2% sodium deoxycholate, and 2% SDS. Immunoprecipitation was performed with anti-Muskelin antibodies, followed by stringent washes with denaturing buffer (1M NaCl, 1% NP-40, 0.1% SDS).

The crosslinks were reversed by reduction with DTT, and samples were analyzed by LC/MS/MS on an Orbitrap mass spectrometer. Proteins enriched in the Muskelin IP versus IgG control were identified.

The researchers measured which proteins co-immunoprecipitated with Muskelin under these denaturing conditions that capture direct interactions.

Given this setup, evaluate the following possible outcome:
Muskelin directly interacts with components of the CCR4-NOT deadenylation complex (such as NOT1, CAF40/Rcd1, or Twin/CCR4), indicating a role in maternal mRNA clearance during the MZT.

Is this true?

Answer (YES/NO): NO